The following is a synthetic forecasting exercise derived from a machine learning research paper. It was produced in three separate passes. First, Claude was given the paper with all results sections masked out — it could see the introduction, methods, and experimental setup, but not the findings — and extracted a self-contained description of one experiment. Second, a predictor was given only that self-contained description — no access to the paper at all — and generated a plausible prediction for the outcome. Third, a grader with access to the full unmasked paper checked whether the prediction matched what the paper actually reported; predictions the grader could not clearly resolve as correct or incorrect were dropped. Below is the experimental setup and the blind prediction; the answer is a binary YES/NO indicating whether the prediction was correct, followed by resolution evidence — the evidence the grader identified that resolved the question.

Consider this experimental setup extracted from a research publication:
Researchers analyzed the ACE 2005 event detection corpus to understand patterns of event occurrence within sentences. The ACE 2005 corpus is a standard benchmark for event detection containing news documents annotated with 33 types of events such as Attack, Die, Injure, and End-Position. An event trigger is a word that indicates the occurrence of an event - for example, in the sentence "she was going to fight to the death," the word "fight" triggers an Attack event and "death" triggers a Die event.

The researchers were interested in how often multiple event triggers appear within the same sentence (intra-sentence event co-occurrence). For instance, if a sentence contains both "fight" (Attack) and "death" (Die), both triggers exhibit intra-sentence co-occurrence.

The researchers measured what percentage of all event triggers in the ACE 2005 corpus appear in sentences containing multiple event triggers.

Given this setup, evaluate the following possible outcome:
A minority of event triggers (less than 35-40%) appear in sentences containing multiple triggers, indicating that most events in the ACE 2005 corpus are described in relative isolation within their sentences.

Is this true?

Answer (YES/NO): NO